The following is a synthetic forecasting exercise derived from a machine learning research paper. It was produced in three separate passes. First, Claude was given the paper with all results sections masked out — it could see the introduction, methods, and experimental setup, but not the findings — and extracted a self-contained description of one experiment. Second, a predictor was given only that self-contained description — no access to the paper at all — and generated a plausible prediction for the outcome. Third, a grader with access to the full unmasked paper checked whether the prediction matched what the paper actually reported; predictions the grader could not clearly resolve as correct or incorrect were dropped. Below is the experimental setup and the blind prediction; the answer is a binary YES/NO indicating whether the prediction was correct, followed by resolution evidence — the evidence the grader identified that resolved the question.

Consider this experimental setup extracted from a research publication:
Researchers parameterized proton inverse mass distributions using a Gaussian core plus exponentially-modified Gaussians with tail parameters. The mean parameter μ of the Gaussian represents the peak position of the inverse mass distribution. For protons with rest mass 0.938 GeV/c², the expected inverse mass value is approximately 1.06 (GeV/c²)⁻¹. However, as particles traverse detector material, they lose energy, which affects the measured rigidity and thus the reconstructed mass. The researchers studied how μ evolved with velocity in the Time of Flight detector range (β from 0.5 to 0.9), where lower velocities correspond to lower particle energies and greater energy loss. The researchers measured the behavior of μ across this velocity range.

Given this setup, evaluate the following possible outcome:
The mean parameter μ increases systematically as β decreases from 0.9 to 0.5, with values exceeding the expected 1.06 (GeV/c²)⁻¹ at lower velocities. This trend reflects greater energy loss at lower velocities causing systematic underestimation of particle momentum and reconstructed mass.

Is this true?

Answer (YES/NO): YES